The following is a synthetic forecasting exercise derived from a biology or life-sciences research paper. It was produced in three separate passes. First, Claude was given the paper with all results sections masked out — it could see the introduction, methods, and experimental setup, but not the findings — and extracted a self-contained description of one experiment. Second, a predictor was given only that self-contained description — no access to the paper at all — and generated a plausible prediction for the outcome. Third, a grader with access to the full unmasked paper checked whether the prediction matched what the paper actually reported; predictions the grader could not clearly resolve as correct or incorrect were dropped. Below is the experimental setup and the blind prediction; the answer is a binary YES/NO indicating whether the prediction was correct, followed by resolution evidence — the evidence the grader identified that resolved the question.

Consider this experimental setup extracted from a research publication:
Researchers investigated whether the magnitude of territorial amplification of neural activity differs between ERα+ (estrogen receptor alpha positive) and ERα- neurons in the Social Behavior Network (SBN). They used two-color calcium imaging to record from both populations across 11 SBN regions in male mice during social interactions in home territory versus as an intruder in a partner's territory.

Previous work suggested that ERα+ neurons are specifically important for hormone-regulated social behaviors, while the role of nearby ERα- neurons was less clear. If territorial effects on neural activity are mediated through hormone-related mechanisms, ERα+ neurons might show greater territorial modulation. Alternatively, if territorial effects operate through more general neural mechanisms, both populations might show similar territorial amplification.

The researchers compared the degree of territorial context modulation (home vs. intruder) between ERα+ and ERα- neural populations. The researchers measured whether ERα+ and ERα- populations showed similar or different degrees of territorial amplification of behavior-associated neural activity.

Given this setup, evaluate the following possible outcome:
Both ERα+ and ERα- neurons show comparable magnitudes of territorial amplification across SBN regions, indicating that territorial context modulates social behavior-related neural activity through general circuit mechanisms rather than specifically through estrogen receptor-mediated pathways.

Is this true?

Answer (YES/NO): YES